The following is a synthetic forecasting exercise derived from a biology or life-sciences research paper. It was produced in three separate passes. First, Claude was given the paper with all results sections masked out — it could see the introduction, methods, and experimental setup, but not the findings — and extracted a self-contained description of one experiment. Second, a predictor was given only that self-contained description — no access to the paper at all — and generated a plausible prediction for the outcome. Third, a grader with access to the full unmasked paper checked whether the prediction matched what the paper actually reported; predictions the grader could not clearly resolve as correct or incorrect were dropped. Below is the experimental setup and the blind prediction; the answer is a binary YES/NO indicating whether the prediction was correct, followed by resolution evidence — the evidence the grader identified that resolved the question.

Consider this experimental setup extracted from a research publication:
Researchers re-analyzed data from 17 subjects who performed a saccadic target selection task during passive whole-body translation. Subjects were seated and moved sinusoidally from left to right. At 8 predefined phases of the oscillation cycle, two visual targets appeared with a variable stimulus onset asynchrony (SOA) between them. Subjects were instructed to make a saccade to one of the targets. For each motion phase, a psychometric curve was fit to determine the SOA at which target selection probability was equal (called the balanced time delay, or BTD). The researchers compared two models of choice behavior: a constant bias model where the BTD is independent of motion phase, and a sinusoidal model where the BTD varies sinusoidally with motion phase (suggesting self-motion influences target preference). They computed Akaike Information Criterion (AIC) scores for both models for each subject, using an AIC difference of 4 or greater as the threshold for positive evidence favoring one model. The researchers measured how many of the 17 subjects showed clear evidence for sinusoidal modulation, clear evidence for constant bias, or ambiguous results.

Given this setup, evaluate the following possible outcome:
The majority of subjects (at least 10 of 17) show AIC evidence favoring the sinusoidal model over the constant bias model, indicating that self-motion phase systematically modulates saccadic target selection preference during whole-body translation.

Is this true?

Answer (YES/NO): NO